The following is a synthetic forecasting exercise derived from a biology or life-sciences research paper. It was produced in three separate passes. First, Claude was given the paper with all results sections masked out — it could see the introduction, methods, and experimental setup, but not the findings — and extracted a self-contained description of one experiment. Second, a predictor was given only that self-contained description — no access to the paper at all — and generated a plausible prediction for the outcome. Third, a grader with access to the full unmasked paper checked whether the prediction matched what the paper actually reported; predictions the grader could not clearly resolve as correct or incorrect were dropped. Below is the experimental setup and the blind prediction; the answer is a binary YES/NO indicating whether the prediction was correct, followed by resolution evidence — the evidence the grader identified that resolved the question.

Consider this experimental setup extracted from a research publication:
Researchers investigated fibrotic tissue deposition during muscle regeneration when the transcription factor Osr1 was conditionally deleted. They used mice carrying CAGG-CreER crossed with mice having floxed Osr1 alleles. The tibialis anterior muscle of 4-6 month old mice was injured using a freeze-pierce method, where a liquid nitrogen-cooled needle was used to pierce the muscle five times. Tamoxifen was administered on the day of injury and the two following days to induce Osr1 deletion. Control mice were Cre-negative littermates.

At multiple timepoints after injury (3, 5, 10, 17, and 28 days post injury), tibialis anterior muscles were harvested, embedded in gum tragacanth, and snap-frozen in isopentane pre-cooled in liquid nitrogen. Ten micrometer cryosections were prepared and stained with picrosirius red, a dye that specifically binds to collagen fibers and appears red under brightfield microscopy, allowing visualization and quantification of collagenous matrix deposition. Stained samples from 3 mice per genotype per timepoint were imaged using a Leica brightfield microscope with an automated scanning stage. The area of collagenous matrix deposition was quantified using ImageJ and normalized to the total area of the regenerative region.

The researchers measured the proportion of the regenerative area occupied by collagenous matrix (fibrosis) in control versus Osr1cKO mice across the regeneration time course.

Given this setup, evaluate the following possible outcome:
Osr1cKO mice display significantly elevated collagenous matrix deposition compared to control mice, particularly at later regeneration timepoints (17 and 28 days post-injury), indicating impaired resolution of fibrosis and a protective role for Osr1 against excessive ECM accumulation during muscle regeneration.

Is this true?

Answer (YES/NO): YES